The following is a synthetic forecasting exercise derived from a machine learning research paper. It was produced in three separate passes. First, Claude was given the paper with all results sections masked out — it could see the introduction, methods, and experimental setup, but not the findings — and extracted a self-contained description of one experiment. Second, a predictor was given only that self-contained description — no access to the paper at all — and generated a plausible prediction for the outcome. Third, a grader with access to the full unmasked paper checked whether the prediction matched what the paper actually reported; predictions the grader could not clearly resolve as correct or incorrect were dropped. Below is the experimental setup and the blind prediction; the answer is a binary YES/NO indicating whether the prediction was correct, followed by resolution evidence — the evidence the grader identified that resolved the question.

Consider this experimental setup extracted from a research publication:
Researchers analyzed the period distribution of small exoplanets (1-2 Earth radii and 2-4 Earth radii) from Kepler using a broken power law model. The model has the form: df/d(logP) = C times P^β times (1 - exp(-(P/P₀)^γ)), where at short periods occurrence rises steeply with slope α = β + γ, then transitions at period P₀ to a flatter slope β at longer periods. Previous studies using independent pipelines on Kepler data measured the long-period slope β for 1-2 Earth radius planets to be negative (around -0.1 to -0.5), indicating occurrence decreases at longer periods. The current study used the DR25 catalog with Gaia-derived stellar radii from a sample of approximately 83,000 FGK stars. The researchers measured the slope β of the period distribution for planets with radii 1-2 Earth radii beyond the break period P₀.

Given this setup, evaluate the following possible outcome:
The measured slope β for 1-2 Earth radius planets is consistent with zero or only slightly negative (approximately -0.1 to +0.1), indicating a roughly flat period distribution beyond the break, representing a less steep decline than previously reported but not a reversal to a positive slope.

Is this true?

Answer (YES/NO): NO